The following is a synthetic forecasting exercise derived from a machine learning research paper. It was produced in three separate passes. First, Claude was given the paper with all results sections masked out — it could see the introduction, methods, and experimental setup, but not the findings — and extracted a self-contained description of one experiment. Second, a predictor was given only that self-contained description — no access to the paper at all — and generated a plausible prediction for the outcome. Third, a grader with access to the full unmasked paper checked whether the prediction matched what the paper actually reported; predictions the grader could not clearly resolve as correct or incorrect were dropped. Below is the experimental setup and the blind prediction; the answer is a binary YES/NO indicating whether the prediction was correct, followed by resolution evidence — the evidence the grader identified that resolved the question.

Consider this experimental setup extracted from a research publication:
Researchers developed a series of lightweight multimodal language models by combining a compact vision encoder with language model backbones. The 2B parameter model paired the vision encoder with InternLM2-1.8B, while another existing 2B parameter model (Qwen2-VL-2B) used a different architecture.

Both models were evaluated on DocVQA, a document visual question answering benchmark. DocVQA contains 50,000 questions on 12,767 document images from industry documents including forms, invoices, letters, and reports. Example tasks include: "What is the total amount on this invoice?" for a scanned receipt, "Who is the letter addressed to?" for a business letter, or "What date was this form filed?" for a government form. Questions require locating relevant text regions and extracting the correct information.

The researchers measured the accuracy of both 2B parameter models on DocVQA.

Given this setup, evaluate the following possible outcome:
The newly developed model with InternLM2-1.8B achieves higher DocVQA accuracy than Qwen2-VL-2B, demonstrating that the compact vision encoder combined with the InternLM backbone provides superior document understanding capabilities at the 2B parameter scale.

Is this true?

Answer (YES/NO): NO